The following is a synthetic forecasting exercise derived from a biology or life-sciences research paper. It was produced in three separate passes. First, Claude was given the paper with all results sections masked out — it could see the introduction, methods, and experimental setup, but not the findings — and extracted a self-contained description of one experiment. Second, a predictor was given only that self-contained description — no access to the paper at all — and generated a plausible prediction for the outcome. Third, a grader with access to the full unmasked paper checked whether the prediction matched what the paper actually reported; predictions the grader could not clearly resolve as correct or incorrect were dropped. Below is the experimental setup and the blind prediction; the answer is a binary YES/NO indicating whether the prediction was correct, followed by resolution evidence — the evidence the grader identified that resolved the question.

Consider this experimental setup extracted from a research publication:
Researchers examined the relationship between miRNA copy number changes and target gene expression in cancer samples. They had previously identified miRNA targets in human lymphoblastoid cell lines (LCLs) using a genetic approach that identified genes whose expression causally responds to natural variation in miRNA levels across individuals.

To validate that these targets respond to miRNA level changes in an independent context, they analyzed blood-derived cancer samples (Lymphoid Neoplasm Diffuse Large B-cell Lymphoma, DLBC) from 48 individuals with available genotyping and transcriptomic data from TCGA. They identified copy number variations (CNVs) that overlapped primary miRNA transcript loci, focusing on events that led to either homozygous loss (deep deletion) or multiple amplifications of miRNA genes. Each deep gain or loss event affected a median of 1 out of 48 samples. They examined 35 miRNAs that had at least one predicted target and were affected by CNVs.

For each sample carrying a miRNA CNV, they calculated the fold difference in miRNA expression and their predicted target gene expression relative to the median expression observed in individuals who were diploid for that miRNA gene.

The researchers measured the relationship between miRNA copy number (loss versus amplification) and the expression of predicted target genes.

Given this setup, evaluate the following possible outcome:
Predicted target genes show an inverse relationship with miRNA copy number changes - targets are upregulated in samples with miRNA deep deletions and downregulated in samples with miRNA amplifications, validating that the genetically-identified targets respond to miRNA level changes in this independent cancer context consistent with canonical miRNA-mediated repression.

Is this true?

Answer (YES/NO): YES